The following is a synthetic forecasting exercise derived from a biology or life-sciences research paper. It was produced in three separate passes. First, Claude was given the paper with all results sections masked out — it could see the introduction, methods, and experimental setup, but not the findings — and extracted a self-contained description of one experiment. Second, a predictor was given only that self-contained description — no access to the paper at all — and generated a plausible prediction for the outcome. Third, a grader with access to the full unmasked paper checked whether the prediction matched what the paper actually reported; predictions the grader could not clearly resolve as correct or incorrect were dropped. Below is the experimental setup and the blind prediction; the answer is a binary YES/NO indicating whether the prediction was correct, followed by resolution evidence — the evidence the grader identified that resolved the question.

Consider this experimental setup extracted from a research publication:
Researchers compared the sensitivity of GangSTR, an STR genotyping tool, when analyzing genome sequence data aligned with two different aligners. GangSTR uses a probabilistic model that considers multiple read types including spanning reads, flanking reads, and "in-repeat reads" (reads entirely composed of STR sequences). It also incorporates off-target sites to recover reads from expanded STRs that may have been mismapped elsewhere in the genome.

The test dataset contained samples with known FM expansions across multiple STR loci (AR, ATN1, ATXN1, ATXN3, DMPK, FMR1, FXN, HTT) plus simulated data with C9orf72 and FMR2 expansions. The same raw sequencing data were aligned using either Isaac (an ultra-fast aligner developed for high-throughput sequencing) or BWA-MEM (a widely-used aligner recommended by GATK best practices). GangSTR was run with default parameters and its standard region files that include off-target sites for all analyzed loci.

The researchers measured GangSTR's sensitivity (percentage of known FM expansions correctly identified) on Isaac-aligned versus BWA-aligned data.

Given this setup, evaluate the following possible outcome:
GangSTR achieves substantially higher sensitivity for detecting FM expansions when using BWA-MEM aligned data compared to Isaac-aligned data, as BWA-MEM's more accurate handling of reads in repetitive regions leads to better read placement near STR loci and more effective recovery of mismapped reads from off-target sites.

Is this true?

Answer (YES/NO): NO